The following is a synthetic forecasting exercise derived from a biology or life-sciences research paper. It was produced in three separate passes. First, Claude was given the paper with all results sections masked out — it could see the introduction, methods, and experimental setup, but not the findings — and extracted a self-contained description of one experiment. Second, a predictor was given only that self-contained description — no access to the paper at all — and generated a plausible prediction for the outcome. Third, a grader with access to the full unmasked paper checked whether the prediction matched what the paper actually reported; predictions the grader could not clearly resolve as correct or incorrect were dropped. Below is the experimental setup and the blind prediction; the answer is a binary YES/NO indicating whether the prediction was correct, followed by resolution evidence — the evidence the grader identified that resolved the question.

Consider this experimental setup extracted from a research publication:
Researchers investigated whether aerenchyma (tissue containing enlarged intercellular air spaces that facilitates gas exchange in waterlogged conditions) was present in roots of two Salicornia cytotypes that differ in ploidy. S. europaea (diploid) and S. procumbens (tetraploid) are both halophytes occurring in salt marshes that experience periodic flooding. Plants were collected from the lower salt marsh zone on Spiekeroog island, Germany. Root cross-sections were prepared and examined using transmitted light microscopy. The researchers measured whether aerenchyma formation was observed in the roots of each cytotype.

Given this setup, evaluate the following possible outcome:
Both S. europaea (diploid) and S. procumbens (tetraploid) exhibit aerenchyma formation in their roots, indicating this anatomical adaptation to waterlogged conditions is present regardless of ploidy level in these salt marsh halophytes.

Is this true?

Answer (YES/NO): YES